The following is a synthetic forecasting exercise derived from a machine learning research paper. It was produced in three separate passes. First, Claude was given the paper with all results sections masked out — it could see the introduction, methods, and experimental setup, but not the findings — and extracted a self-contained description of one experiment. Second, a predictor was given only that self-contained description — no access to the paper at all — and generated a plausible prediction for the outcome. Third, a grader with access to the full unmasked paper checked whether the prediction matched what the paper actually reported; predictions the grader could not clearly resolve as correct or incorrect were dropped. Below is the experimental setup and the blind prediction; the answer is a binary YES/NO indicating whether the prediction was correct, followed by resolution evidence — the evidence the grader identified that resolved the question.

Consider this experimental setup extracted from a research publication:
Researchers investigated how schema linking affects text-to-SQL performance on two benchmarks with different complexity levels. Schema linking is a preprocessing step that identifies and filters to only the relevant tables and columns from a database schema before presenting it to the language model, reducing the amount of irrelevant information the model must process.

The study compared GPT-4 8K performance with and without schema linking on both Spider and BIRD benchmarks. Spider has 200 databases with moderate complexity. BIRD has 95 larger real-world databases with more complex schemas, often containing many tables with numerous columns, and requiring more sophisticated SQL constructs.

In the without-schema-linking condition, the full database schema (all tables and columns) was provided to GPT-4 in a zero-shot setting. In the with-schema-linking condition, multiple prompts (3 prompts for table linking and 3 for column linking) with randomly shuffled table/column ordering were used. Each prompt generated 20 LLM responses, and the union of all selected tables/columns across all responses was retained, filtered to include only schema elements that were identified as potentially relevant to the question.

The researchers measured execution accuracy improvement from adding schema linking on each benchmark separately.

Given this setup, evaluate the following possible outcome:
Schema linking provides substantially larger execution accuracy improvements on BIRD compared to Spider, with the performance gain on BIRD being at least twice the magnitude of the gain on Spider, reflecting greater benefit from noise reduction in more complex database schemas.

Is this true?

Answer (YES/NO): NO